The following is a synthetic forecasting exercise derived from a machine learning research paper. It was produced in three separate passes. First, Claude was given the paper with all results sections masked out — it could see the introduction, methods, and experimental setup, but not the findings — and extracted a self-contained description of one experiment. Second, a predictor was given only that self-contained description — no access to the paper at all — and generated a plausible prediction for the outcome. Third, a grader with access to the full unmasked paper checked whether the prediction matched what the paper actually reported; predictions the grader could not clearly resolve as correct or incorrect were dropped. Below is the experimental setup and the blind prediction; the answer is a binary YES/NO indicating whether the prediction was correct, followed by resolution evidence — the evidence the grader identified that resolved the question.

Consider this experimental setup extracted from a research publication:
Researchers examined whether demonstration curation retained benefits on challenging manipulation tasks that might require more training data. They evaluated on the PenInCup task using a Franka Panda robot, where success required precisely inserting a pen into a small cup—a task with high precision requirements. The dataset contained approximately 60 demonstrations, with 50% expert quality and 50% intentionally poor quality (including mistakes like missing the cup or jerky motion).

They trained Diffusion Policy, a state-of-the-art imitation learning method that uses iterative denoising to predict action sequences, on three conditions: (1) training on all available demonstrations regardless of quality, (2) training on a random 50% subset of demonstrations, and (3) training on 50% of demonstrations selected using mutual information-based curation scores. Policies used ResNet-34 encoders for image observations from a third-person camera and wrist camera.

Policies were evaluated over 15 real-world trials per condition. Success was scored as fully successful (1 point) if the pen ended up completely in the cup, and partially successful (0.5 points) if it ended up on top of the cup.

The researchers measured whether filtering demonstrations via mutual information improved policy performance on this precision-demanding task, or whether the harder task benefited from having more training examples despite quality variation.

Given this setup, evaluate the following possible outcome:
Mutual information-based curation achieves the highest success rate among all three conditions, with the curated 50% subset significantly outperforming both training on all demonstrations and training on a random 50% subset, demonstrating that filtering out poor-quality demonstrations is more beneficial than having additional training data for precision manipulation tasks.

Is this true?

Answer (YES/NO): NO